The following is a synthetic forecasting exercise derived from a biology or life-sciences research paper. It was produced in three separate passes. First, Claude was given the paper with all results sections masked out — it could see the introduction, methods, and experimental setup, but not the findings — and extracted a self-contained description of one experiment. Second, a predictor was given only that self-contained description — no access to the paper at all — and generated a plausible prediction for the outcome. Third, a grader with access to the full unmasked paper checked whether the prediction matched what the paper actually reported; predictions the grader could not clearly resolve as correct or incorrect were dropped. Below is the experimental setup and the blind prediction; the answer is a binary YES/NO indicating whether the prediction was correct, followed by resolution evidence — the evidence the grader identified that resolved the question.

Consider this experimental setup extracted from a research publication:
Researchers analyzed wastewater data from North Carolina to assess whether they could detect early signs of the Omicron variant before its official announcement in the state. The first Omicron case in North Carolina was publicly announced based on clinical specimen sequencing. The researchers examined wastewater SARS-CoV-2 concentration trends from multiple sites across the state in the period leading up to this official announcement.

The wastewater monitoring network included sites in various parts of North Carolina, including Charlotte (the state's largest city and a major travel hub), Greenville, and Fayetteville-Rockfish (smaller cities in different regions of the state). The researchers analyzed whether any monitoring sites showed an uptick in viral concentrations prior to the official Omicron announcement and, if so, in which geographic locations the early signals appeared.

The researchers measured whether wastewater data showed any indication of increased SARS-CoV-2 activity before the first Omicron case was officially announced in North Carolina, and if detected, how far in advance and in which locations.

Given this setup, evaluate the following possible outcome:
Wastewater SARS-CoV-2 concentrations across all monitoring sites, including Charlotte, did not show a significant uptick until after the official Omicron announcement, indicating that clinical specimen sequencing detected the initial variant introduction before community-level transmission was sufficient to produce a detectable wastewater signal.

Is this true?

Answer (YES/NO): NO